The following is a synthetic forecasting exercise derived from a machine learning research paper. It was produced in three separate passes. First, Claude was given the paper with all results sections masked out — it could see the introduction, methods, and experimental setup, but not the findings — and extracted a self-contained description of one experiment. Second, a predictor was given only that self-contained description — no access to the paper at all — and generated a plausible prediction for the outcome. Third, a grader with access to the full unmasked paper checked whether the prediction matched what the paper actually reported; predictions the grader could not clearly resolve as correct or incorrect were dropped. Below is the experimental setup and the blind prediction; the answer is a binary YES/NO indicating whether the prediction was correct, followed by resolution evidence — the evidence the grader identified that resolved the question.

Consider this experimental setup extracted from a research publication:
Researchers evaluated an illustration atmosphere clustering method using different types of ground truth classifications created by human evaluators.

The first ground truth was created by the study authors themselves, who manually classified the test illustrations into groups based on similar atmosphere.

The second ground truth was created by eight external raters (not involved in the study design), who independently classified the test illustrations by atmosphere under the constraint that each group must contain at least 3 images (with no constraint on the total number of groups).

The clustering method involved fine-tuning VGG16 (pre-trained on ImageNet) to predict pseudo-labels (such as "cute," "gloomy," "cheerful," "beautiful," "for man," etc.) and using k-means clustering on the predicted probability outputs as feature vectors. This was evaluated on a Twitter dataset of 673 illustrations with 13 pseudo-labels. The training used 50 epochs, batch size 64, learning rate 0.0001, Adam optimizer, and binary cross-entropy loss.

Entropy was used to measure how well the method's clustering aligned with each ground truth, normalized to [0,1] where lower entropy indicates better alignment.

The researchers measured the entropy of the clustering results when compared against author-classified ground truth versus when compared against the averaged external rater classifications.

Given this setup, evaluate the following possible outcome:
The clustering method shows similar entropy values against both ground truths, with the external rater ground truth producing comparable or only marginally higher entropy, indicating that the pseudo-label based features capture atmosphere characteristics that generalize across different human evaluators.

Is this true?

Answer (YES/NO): NO